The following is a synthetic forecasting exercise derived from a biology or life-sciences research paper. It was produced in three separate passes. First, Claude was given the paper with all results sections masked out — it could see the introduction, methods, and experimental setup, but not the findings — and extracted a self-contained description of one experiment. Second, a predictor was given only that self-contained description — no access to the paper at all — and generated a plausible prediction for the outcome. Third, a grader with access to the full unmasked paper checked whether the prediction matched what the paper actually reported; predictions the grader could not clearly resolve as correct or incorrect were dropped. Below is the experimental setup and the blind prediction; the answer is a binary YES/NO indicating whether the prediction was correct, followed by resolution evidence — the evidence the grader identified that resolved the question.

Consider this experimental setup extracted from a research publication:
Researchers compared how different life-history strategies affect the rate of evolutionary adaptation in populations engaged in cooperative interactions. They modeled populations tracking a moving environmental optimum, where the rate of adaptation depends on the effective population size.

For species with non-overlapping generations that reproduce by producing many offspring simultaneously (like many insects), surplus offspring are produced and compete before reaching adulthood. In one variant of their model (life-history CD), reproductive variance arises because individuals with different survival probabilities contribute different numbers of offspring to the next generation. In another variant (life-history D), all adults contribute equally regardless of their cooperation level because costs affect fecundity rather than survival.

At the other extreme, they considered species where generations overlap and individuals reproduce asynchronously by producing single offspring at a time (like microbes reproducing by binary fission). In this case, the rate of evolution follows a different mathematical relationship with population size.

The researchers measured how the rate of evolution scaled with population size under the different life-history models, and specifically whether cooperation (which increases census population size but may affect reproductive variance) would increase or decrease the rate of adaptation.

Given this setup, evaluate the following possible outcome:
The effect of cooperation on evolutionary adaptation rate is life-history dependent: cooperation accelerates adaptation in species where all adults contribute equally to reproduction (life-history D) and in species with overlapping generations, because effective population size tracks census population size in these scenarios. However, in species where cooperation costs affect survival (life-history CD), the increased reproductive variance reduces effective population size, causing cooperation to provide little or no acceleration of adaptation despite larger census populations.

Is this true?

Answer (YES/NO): NO